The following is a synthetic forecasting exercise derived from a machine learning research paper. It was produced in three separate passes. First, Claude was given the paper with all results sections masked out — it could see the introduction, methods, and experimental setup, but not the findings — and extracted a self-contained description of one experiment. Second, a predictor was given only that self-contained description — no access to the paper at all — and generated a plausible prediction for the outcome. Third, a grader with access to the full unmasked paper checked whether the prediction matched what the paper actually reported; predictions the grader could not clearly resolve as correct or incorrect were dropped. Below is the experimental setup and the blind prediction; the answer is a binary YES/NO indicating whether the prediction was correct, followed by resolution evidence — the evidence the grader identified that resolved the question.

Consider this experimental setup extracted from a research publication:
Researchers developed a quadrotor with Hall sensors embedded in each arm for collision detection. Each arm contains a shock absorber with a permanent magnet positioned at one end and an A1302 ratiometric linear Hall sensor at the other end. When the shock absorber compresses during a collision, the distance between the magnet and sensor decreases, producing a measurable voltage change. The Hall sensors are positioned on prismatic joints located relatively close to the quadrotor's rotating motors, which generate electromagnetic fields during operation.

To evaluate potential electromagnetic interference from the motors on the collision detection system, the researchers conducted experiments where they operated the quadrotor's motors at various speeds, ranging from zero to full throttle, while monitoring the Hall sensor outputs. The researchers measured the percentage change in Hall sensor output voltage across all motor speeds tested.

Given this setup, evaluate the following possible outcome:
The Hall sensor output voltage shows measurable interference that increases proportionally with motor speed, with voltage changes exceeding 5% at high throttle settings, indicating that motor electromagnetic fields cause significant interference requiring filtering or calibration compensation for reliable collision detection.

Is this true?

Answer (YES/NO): NO